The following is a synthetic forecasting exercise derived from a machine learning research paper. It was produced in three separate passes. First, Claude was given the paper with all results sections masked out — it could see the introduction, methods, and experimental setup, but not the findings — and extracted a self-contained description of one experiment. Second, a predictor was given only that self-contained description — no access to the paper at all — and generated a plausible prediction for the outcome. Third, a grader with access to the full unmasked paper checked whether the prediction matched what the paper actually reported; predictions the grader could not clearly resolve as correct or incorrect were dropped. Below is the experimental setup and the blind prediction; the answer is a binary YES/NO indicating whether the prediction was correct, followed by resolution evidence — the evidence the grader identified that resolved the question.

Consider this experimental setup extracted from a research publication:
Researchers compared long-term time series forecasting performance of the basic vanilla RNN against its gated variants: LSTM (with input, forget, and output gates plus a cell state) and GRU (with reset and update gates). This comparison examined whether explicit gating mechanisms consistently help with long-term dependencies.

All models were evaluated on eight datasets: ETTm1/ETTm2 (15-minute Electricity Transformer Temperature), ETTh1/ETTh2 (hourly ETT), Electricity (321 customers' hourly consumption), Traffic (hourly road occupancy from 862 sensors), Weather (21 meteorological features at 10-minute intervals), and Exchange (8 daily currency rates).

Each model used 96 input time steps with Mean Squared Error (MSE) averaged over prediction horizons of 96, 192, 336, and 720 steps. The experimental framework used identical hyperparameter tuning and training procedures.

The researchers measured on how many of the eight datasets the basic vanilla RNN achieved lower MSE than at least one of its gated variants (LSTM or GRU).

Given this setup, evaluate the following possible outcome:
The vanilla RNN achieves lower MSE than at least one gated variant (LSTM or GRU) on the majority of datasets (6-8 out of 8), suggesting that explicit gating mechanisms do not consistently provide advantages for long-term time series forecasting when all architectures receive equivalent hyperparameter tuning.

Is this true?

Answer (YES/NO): NO